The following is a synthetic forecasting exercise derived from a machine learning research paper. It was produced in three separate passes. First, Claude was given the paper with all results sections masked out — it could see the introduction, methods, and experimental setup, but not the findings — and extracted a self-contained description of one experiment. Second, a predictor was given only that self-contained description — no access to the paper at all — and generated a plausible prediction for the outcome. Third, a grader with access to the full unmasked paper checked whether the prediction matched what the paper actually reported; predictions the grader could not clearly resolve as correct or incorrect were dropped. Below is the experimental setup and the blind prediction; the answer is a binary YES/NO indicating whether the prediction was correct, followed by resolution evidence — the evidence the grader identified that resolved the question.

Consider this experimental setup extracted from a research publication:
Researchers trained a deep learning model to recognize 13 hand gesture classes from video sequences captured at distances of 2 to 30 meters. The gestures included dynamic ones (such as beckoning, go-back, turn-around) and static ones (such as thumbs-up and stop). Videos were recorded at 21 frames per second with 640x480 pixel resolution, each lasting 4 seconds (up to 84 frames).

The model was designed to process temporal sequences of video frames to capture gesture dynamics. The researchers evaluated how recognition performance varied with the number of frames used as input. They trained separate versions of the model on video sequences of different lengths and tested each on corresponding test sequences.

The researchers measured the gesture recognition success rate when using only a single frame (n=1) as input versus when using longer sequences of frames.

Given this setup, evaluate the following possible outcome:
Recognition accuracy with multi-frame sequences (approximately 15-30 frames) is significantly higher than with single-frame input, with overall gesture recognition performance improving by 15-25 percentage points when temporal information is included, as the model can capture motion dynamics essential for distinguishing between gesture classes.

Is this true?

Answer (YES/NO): YES